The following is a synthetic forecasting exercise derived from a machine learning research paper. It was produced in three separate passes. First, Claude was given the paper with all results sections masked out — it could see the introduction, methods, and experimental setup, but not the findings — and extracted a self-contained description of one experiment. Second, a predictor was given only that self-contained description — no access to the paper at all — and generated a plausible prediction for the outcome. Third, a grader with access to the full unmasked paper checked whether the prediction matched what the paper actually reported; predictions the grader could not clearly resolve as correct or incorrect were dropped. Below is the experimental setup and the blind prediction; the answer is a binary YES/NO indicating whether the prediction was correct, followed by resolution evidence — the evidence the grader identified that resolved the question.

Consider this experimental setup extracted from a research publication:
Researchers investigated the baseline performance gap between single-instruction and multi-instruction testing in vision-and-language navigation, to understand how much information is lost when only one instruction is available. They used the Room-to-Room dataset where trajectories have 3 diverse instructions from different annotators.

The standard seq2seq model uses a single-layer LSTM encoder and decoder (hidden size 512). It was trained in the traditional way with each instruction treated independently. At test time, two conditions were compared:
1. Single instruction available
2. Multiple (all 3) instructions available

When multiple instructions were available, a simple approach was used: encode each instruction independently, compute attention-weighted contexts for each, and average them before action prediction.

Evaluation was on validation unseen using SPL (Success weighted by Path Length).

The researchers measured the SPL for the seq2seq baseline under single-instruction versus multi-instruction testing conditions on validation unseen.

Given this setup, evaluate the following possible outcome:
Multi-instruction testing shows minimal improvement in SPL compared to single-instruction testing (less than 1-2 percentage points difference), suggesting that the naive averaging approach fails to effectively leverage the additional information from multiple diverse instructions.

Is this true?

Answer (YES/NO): YES